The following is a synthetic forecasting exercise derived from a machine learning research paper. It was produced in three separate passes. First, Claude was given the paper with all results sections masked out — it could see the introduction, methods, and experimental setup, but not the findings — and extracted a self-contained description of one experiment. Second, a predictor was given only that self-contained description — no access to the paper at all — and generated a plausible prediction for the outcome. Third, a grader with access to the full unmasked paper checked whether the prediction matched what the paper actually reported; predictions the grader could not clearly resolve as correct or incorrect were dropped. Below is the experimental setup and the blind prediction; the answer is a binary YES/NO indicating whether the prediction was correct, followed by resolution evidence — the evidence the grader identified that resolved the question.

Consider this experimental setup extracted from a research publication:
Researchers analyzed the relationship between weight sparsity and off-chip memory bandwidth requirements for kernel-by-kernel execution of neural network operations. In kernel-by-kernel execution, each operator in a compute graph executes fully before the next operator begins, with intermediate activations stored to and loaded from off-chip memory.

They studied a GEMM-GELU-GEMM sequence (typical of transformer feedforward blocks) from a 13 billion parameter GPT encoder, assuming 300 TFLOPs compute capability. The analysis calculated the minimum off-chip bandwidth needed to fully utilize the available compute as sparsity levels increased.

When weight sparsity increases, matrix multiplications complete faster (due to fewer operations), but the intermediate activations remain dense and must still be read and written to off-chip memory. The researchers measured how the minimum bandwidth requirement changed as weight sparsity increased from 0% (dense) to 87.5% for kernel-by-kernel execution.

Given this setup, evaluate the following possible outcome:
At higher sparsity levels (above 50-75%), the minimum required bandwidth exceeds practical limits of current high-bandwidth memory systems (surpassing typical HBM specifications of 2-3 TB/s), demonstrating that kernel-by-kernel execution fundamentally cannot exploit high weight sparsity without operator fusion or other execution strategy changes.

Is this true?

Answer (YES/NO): NO